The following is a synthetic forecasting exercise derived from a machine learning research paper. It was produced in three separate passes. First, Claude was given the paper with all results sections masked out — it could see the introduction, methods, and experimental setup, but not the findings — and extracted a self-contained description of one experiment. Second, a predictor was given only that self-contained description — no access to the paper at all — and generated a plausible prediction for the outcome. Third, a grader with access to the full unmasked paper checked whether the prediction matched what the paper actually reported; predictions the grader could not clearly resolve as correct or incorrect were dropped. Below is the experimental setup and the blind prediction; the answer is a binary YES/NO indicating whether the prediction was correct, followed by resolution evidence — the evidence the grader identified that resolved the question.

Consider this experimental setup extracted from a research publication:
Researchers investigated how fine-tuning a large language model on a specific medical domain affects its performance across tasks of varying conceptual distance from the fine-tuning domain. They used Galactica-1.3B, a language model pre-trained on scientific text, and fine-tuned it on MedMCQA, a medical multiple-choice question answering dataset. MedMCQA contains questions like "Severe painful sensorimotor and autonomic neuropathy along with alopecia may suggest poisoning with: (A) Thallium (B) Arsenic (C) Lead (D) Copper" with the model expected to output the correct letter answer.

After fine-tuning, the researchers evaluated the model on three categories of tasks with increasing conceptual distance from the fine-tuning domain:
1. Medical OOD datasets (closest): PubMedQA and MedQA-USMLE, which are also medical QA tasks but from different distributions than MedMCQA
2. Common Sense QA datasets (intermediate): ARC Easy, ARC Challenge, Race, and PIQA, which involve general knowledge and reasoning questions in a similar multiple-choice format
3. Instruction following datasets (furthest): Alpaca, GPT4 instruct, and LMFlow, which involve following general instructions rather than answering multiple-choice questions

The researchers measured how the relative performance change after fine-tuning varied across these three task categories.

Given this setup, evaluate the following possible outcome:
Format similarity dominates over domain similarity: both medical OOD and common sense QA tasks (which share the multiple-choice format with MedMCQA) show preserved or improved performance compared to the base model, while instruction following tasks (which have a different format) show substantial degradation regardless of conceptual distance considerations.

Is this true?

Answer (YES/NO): NO